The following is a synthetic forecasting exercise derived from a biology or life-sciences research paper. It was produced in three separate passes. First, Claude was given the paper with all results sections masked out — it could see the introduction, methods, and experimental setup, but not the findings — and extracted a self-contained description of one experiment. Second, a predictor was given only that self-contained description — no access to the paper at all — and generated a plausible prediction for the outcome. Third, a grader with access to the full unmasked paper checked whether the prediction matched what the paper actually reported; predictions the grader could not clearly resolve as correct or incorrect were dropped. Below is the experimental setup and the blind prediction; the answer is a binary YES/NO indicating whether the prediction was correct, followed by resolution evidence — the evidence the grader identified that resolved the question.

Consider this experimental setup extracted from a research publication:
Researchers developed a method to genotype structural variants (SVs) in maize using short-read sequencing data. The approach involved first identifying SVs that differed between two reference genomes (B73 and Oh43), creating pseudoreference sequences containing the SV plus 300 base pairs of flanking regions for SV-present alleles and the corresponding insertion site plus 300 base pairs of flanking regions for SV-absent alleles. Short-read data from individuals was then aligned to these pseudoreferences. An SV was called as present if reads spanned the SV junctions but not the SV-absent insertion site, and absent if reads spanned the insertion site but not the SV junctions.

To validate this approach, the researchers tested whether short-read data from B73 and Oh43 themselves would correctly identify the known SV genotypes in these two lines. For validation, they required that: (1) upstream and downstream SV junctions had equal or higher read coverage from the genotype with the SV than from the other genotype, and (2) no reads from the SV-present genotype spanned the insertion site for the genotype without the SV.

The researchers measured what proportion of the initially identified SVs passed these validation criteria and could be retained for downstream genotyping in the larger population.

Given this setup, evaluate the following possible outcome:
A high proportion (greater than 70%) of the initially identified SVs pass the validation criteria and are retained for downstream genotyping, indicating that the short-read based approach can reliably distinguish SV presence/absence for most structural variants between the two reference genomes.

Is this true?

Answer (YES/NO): NO